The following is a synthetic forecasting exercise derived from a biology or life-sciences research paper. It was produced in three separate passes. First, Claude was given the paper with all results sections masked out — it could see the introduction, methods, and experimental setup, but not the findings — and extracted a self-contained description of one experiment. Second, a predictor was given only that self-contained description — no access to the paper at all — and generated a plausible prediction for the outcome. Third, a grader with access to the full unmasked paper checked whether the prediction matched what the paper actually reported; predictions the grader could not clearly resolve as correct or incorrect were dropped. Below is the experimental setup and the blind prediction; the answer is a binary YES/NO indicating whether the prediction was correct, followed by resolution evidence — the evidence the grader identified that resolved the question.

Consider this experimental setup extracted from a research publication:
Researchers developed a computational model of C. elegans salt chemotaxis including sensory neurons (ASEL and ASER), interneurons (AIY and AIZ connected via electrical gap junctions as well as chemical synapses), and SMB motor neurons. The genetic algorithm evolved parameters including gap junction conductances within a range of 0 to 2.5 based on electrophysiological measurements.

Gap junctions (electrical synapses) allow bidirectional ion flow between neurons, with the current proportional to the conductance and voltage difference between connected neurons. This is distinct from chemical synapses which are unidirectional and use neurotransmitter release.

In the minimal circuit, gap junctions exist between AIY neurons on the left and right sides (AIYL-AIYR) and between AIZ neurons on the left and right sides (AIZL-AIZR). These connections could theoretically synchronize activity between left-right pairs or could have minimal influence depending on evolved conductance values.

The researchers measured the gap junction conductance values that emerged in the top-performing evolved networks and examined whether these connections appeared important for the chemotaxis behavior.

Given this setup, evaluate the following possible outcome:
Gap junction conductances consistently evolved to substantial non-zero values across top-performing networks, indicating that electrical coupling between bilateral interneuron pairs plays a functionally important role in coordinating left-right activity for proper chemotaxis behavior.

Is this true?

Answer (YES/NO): YES